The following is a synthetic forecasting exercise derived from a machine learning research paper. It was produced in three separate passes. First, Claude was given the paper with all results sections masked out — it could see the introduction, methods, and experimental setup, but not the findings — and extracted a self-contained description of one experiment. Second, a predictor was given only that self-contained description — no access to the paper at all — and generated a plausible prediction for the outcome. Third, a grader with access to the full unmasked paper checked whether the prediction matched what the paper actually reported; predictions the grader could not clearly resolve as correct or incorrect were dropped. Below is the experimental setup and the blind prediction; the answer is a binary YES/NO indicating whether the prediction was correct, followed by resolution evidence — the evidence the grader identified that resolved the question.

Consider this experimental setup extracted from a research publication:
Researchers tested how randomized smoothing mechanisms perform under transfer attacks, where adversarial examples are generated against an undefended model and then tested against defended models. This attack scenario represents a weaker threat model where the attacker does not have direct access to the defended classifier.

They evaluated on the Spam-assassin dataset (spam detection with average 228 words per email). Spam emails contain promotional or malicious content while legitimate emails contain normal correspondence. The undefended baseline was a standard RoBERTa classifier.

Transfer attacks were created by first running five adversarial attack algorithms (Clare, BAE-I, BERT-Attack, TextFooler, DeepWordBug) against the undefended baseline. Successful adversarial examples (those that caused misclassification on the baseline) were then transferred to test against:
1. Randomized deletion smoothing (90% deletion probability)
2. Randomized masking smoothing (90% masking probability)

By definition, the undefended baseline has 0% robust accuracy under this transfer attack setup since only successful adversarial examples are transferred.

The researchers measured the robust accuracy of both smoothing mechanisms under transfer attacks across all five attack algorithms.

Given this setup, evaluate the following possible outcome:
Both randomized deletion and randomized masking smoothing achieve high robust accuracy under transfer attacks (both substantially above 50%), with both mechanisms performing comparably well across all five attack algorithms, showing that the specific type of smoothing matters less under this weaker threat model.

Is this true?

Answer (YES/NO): NO